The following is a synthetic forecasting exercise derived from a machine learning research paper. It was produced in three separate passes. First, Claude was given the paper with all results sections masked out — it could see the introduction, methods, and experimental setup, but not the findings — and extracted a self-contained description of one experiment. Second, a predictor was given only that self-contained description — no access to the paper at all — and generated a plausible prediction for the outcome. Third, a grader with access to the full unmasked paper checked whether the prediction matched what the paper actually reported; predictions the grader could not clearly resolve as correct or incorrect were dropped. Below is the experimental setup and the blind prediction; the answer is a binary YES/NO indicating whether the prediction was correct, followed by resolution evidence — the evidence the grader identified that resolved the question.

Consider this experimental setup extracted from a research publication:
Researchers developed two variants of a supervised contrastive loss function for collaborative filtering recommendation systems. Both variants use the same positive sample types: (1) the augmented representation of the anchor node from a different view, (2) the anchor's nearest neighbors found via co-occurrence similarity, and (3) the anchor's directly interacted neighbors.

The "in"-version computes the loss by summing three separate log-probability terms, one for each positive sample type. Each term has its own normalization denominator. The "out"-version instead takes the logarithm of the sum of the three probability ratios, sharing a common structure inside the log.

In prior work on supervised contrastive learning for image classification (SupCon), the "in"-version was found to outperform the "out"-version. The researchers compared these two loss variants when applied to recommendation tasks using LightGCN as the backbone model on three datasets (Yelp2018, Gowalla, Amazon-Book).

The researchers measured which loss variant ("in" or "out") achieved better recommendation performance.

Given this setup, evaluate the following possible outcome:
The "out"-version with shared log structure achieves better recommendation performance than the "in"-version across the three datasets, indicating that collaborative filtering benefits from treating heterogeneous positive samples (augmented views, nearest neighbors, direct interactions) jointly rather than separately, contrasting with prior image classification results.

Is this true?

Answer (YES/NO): NO